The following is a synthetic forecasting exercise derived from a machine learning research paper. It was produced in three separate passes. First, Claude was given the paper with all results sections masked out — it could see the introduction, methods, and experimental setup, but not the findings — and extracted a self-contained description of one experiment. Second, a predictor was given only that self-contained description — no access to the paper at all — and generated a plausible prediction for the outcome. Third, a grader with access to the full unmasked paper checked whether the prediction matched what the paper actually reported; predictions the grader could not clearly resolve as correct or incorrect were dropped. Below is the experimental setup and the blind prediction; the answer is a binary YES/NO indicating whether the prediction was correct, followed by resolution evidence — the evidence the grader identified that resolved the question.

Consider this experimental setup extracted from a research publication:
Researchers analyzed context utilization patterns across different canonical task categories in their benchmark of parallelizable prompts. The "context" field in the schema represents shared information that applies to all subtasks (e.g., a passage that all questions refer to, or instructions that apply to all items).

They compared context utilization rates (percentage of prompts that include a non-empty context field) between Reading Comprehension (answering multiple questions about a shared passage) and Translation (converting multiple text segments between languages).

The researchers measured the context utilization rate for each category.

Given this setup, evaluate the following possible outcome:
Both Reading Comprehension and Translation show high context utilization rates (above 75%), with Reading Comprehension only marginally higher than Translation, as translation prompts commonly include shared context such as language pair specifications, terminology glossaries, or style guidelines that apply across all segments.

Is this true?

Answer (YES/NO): NO